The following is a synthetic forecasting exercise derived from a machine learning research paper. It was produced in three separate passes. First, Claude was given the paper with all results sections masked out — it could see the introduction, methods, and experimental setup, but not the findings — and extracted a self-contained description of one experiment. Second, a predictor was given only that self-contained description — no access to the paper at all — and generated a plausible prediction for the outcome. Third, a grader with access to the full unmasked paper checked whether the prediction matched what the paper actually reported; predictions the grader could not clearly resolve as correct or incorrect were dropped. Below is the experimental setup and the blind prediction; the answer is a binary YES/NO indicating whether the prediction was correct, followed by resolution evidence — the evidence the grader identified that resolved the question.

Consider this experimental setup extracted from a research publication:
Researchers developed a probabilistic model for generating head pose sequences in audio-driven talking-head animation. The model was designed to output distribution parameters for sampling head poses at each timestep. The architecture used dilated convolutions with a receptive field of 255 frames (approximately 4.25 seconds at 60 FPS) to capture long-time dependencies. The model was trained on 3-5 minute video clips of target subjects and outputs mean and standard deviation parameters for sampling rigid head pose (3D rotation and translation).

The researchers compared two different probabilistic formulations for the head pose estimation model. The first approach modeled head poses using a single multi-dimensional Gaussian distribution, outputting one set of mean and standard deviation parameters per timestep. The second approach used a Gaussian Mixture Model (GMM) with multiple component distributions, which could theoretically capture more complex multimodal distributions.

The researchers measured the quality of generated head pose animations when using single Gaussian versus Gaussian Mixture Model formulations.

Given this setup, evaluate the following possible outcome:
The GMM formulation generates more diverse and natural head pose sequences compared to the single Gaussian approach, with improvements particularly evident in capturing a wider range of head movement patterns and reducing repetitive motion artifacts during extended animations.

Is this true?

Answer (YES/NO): NO